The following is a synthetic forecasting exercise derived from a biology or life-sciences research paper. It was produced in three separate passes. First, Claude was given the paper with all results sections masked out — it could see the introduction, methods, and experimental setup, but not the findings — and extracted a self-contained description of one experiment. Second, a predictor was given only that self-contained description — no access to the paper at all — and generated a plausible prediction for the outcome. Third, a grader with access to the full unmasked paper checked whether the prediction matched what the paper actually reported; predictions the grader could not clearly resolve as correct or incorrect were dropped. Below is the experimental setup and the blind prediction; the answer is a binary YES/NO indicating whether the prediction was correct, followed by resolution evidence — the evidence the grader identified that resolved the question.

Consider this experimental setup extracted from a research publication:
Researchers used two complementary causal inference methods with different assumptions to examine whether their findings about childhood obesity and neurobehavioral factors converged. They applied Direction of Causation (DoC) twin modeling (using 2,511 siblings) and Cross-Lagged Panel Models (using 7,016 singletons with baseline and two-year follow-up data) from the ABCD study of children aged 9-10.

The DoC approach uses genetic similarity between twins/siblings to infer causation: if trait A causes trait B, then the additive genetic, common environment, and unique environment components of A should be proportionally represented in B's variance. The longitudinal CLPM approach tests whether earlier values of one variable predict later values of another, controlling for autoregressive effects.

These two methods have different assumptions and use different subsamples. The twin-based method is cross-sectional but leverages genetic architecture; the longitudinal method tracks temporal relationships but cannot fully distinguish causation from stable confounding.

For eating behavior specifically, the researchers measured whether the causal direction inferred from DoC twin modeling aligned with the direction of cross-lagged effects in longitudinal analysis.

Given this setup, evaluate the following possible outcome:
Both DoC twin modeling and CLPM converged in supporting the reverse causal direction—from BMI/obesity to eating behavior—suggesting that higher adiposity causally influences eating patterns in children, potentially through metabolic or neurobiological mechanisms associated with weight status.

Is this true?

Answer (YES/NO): YES